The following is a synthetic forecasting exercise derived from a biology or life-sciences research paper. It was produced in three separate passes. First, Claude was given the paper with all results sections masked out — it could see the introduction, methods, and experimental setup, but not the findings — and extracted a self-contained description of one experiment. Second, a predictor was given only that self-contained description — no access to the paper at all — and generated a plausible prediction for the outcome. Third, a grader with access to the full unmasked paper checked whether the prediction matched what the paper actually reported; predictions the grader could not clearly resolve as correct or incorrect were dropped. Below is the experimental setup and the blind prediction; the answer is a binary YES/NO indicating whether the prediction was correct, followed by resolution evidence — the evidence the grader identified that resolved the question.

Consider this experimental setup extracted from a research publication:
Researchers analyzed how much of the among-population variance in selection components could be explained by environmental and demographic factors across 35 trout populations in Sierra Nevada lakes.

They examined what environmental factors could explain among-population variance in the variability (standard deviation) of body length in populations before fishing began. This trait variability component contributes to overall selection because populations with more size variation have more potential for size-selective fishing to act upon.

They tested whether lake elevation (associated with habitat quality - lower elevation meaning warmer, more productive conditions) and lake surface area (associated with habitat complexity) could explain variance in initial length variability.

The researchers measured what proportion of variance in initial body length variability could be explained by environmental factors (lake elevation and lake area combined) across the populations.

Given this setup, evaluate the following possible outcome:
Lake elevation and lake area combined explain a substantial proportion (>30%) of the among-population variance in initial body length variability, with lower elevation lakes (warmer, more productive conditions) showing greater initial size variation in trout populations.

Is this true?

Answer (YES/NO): NO